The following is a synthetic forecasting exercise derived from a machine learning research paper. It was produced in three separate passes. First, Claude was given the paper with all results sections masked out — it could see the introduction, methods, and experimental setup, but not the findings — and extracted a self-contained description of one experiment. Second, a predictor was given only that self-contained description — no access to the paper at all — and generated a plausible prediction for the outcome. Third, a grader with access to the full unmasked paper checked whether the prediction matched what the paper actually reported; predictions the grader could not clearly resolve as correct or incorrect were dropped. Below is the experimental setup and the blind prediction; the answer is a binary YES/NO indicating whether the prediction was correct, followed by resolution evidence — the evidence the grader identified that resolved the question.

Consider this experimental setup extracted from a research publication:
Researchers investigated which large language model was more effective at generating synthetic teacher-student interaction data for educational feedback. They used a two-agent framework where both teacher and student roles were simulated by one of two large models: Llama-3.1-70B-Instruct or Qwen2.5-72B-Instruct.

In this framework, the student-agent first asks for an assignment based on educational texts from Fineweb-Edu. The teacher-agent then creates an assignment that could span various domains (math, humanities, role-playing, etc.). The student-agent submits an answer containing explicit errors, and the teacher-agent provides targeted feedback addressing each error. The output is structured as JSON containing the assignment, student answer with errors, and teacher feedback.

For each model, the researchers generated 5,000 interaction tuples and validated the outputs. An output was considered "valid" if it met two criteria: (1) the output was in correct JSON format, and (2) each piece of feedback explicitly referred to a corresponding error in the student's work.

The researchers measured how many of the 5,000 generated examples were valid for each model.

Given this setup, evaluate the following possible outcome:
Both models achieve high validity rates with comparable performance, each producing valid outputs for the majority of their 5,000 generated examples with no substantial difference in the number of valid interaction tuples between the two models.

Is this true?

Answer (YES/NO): NO